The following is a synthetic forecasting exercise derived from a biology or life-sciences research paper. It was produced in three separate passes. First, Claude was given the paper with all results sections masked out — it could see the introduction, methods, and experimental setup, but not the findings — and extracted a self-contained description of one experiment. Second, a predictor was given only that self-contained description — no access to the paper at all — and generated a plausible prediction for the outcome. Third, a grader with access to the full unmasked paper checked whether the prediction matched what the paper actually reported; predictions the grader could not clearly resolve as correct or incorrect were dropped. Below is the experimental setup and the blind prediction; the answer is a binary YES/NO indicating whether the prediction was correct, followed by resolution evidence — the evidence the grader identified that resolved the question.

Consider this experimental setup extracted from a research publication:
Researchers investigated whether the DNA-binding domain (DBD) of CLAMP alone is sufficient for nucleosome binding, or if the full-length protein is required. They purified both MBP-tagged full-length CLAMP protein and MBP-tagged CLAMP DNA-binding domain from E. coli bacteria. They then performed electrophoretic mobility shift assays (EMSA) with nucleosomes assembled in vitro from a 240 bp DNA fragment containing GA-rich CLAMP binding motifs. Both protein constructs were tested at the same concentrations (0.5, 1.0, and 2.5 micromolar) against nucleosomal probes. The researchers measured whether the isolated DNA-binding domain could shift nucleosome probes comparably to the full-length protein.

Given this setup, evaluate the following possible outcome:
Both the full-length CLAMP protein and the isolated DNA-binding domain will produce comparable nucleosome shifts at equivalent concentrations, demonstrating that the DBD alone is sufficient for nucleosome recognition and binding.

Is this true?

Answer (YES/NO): YES